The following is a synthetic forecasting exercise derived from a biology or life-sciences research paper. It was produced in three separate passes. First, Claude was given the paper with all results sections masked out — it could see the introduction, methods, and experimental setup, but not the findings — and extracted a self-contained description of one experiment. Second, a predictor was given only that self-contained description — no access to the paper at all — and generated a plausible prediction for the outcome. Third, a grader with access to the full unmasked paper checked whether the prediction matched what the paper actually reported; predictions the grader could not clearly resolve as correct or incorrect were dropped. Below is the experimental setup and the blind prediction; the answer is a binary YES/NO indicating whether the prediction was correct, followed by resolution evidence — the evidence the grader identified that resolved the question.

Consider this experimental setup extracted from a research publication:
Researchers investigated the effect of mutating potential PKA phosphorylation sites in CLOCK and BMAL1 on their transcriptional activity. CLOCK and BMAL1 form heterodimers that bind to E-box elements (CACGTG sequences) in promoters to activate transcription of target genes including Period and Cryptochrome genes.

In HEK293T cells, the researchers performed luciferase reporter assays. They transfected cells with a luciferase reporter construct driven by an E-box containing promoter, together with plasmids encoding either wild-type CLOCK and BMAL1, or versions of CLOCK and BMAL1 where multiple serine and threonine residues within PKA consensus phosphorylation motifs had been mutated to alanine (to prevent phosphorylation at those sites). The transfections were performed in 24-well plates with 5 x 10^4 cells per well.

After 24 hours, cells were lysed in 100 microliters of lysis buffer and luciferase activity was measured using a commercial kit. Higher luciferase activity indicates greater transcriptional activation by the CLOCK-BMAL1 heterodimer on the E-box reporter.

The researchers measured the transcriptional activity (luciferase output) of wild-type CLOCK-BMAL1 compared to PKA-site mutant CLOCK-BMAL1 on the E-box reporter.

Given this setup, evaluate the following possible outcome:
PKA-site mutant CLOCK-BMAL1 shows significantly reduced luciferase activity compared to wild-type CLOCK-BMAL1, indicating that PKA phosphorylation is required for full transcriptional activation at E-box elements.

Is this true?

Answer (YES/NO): NO